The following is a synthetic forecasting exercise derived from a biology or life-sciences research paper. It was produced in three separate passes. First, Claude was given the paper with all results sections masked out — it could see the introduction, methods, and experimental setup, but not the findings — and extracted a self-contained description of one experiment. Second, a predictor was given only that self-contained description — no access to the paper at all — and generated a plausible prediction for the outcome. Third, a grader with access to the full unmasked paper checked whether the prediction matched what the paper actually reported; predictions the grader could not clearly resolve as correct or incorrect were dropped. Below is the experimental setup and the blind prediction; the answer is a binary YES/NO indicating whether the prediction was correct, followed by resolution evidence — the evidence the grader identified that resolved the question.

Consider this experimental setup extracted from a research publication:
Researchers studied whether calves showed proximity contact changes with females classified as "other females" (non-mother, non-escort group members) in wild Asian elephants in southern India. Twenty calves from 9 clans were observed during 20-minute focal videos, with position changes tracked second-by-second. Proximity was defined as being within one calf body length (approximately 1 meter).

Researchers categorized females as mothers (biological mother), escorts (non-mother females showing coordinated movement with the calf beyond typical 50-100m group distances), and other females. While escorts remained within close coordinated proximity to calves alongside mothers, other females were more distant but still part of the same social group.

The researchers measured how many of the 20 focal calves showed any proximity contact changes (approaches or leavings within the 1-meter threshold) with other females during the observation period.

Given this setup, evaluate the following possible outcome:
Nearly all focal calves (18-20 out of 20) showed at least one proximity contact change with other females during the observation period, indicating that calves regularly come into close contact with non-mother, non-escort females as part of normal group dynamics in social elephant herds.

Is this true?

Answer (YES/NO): NO